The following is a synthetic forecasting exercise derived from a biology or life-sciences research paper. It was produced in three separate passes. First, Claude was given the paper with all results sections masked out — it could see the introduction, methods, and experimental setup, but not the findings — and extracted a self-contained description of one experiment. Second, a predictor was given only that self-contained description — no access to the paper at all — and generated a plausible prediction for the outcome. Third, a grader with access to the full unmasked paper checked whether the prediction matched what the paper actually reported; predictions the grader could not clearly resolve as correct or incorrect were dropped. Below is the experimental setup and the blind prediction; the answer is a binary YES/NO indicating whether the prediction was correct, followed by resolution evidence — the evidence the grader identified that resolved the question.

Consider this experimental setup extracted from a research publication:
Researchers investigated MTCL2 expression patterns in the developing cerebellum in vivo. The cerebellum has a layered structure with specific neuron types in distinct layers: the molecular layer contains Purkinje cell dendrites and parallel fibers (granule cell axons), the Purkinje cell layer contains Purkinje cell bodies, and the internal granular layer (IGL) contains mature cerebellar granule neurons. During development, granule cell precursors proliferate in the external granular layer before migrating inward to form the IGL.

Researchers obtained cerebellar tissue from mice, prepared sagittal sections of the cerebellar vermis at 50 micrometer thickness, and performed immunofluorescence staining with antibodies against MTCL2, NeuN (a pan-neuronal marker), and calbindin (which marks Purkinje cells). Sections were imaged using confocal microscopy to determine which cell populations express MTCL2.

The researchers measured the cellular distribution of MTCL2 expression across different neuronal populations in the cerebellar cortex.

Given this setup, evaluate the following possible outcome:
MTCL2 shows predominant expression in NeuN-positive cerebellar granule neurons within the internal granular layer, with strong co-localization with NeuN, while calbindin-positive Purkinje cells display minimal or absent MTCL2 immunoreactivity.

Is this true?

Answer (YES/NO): YES